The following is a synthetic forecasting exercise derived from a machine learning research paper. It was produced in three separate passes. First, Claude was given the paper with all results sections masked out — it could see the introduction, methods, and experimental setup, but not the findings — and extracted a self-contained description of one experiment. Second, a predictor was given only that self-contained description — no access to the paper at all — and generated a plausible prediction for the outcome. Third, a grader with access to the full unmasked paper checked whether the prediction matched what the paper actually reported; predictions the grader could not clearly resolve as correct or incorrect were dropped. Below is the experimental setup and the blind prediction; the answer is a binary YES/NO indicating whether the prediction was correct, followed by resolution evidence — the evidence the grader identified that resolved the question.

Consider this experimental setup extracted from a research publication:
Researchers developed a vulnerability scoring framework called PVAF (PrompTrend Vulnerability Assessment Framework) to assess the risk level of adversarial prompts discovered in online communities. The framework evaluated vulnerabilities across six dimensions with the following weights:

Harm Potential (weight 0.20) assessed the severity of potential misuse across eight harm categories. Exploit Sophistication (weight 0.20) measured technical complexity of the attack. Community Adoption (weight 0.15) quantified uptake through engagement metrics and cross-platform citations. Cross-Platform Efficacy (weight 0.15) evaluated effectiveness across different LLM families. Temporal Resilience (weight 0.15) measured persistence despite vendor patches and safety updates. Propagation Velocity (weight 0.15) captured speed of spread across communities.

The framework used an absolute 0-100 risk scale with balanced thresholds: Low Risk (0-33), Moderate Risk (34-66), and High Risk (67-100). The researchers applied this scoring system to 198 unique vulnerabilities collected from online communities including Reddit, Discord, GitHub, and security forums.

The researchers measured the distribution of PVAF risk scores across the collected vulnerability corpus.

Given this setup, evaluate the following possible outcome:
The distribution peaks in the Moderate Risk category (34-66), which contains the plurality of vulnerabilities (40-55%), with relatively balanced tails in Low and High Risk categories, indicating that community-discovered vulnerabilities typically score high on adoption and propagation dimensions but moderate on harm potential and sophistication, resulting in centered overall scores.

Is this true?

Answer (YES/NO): NO